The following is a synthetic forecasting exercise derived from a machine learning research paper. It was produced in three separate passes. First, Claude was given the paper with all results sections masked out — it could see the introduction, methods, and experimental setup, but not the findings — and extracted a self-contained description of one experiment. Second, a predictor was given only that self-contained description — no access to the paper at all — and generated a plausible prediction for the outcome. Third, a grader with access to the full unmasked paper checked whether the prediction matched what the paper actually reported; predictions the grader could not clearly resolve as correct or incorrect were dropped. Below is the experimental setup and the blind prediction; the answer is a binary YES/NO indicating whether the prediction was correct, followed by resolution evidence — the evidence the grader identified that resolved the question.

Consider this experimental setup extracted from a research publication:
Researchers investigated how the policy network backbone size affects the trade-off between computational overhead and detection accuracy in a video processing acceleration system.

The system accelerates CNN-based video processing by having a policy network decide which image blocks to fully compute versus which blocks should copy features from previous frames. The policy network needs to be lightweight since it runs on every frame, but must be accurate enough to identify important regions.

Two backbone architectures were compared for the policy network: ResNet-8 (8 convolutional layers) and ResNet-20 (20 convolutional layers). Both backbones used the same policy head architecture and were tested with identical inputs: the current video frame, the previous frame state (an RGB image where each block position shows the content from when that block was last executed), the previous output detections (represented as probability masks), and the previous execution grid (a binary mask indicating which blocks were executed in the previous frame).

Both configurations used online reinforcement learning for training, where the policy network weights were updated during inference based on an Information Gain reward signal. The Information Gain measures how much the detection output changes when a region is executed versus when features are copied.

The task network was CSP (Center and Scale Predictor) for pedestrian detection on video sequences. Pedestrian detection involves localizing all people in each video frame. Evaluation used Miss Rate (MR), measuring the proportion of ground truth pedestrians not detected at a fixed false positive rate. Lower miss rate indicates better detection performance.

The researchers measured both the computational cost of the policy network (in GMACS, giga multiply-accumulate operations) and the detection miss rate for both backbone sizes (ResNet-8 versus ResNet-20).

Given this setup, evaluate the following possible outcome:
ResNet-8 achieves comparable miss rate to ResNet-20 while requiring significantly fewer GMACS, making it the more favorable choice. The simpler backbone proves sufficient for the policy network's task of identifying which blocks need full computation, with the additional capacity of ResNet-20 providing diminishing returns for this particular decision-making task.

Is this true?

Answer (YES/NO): YES